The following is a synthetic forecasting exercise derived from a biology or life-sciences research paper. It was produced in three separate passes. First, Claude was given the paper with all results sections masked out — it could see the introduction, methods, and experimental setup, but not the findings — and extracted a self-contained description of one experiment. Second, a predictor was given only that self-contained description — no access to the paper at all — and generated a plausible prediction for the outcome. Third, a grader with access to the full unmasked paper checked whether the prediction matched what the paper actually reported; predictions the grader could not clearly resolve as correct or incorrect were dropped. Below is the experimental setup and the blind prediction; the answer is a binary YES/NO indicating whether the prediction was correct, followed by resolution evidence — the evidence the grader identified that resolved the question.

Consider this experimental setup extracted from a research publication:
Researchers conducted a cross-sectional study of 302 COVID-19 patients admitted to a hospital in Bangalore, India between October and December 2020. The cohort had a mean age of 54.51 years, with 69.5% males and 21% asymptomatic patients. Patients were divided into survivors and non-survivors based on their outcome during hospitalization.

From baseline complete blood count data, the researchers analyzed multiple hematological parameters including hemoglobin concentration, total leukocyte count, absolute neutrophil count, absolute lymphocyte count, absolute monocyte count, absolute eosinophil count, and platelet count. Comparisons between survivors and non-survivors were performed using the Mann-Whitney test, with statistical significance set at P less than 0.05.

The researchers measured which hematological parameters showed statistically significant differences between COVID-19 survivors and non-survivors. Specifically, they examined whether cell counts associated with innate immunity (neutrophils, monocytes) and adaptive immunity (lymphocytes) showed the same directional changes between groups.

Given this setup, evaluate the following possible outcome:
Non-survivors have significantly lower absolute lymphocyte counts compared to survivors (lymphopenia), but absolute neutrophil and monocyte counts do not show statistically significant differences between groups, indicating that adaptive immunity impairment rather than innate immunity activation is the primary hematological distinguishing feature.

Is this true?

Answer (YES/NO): NO